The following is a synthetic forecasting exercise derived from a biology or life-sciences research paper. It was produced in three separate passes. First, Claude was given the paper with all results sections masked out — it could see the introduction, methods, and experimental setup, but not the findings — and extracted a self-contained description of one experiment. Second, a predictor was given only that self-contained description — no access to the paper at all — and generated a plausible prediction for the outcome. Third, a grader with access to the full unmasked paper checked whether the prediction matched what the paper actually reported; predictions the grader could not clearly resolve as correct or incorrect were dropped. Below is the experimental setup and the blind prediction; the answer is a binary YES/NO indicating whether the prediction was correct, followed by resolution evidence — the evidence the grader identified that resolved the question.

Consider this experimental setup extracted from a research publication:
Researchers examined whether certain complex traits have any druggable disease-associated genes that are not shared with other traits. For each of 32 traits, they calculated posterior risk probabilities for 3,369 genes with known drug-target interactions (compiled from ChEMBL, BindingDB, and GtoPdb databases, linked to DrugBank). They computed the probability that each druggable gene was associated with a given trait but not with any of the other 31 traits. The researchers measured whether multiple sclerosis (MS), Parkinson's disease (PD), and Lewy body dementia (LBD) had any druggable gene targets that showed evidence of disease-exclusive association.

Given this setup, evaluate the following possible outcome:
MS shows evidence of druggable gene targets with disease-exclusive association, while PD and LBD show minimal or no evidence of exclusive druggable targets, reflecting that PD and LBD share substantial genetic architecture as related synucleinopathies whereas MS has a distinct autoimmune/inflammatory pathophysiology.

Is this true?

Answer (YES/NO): NO